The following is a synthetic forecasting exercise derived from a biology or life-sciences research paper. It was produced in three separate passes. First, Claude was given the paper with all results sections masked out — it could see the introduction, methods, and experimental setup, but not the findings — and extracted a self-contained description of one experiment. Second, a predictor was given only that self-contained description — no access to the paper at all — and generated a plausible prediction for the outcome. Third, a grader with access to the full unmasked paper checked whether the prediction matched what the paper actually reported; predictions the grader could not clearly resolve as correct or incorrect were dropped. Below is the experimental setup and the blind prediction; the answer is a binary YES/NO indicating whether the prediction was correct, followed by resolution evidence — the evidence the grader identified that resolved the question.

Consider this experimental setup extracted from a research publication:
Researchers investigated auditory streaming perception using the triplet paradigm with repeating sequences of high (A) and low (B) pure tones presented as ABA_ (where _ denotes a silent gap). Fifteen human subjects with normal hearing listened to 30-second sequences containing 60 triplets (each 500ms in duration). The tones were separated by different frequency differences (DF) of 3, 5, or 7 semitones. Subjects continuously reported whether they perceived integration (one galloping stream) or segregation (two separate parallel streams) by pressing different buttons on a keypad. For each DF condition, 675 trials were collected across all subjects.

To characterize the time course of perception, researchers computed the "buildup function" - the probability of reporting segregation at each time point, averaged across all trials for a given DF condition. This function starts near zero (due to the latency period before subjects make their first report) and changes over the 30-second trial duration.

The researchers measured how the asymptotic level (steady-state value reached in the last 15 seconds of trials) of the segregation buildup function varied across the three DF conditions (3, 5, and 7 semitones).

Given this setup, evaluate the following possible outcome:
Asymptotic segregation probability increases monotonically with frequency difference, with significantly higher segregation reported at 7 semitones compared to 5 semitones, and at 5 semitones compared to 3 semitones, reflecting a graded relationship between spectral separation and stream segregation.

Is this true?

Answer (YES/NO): NO